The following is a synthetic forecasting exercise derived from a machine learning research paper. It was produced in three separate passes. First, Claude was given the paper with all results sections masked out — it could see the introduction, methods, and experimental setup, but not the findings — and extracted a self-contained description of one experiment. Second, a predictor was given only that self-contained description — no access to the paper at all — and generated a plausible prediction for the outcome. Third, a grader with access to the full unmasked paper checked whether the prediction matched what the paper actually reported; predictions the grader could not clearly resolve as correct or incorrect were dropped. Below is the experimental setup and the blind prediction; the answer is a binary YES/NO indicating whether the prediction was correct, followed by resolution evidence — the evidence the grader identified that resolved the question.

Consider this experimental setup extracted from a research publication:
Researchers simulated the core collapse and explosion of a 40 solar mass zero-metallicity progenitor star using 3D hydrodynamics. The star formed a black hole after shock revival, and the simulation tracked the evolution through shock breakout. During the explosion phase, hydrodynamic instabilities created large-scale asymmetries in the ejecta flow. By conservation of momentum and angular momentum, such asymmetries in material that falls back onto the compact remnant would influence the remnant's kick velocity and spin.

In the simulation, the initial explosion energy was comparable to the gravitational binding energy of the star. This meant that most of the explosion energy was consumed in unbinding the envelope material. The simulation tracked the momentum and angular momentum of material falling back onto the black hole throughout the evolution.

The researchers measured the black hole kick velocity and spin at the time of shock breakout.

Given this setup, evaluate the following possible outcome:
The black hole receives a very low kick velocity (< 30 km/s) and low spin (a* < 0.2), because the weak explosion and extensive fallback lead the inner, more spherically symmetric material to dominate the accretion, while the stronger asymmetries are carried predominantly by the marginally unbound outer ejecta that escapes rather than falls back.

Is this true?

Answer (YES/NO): YES